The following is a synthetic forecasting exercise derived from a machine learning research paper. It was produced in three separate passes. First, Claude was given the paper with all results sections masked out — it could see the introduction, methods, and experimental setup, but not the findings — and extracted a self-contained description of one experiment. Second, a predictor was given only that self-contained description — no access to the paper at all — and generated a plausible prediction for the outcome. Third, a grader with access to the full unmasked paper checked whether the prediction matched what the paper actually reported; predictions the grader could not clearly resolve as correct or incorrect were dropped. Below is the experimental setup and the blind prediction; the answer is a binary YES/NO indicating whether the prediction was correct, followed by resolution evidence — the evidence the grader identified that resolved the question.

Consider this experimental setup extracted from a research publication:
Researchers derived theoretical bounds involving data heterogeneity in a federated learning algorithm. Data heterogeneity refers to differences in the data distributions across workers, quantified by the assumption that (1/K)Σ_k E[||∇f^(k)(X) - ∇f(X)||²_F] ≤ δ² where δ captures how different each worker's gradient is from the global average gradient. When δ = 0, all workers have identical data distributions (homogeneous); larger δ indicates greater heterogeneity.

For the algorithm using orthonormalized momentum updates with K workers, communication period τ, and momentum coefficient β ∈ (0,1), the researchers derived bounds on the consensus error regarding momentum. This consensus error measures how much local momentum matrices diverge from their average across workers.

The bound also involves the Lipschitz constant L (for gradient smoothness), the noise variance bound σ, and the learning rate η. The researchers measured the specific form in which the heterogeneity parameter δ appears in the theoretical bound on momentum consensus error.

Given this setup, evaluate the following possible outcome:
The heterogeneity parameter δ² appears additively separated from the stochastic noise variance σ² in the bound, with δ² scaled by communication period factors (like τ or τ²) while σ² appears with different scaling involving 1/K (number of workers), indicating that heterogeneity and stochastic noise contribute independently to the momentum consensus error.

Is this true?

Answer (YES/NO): NO